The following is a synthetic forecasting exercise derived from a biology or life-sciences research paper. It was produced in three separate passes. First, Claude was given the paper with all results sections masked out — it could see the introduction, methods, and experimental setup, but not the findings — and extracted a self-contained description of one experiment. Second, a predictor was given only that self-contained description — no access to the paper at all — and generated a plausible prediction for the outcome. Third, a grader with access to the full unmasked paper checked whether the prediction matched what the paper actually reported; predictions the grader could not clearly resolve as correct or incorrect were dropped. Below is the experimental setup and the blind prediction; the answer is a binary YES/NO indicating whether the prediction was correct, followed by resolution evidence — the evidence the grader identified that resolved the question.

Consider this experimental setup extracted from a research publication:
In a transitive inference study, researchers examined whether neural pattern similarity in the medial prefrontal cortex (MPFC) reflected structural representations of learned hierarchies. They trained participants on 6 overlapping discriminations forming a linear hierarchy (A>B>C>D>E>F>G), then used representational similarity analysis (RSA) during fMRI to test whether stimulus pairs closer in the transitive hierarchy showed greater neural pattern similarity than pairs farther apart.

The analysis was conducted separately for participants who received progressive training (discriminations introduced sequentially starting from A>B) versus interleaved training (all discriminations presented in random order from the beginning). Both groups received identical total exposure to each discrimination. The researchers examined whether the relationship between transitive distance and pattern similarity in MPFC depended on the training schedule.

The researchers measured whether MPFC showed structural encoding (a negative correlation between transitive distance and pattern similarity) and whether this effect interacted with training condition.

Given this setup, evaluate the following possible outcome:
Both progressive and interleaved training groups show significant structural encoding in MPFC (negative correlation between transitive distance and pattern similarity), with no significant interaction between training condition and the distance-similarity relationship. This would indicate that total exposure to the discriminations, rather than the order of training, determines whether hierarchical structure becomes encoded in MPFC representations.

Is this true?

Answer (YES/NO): YES